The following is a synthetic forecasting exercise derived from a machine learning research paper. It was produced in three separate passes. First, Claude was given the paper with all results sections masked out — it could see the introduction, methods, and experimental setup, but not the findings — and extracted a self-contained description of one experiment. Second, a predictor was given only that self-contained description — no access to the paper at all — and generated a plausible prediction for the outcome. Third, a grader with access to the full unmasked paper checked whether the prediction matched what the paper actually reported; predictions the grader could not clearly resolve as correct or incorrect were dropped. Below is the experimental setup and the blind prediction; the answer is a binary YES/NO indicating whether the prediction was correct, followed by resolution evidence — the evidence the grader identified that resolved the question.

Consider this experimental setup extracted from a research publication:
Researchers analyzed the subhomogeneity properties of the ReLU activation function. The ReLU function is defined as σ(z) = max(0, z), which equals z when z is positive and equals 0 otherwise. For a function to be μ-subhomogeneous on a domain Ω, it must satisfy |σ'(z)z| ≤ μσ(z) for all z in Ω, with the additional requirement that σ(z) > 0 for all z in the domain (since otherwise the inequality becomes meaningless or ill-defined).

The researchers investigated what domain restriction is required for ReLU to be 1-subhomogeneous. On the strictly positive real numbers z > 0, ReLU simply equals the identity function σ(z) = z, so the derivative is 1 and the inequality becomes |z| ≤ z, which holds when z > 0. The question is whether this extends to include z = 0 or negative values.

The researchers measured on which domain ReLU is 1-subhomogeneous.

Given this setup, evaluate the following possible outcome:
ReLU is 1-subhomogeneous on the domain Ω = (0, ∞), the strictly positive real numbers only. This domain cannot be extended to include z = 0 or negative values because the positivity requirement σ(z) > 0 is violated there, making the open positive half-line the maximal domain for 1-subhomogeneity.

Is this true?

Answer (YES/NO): YES